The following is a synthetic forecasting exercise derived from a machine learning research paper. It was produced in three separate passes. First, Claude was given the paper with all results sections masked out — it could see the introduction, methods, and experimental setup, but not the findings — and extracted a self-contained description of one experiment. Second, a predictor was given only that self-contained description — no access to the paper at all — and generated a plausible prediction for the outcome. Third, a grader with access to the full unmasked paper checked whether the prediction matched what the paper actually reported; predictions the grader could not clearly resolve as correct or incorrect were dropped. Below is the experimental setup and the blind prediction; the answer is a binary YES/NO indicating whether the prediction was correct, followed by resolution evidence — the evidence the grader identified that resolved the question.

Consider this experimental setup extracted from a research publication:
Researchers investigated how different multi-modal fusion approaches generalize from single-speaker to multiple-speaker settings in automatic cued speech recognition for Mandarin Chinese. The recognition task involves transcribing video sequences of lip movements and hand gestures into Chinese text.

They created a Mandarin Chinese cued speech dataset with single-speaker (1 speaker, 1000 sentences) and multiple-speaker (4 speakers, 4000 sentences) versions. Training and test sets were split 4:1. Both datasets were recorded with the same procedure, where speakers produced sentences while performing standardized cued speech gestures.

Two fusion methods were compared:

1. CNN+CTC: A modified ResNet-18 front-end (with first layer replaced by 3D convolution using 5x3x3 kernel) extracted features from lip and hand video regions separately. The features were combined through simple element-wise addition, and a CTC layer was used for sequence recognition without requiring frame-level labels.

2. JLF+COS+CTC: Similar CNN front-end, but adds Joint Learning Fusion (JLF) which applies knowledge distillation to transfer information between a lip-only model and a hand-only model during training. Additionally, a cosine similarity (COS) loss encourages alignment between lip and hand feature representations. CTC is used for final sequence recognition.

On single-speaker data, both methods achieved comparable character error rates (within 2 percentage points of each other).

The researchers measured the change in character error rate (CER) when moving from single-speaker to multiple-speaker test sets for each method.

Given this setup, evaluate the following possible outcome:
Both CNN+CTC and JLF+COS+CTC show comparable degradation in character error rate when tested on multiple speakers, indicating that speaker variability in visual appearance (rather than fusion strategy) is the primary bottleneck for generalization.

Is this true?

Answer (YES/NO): NO